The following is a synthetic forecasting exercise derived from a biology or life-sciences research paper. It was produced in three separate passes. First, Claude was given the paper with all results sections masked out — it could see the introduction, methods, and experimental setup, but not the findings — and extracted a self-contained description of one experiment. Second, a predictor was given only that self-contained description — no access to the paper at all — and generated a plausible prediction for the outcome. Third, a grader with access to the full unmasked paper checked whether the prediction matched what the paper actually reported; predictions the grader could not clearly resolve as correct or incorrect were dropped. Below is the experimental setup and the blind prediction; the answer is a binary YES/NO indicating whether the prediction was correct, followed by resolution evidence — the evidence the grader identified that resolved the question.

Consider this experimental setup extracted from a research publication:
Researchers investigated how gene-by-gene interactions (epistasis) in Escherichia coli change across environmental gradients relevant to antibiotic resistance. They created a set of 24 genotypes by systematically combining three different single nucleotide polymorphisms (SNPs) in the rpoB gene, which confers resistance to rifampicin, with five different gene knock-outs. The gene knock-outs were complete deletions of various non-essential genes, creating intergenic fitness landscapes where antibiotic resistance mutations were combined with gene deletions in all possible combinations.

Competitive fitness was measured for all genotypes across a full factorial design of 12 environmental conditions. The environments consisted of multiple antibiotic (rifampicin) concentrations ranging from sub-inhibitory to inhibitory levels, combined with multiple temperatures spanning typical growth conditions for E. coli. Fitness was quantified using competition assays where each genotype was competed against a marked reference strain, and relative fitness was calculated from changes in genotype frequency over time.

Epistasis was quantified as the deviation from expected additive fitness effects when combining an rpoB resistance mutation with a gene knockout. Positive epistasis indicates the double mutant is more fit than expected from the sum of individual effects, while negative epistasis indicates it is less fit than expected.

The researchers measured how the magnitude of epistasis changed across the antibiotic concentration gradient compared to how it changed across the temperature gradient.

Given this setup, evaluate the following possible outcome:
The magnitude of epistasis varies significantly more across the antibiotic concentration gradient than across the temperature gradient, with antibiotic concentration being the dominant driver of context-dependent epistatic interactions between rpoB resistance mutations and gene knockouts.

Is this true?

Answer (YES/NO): YES